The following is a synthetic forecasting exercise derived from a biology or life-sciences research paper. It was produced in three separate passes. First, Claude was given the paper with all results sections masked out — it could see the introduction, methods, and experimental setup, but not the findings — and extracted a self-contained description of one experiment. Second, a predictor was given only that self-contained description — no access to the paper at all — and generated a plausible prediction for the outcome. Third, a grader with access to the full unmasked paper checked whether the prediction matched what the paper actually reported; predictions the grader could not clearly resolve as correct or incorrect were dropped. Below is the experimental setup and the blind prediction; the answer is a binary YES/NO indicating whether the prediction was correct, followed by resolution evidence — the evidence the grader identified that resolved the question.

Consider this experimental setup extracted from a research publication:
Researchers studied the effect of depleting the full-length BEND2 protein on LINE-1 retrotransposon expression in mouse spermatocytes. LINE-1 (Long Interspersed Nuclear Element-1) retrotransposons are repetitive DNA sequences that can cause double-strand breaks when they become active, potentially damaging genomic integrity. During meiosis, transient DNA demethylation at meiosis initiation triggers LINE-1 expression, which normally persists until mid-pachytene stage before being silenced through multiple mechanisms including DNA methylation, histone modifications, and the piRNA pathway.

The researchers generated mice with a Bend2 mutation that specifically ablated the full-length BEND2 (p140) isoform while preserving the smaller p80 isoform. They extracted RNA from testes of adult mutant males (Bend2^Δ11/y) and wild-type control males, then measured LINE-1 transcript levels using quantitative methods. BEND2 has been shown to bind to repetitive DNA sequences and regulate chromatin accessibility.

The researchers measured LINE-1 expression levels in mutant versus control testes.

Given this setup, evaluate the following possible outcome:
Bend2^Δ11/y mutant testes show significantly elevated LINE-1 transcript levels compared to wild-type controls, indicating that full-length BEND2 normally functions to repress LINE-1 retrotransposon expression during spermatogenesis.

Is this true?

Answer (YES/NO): NO